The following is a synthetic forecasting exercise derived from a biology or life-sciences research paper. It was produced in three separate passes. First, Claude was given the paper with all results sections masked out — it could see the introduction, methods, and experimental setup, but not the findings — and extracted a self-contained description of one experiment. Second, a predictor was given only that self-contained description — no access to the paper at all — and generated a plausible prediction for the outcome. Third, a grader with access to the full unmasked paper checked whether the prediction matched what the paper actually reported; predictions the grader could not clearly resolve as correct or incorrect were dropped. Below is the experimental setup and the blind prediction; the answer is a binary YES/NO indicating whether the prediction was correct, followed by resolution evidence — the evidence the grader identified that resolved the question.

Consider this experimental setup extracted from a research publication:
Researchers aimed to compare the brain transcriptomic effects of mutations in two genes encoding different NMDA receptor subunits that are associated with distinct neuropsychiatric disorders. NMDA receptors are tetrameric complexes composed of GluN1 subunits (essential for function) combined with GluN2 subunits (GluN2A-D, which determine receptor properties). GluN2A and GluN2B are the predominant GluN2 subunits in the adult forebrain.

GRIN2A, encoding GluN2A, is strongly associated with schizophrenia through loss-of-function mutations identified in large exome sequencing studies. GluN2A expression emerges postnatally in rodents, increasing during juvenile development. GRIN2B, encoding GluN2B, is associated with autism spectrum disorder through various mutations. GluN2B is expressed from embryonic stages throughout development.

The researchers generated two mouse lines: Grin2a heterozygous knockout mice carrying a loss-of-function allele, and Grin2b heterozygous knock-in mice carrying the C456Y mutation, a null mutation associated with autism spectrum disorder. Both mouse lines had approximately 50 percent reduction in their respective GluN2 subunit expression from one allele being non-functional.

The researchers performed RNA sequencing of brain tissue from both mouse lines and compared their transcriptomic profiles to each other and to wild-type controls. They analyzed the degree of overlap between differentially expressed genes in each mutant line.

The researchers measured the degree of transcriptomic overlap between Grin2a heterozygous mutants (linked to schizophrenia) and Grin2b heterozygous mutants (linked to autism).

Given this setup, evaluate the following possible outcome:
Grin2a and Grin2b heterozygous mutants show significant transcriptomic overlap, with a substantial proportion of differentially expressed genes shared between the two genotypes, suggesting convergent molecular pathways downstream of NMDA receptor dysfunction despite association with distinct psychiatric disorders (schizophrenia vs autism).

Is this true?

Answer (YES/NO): NO